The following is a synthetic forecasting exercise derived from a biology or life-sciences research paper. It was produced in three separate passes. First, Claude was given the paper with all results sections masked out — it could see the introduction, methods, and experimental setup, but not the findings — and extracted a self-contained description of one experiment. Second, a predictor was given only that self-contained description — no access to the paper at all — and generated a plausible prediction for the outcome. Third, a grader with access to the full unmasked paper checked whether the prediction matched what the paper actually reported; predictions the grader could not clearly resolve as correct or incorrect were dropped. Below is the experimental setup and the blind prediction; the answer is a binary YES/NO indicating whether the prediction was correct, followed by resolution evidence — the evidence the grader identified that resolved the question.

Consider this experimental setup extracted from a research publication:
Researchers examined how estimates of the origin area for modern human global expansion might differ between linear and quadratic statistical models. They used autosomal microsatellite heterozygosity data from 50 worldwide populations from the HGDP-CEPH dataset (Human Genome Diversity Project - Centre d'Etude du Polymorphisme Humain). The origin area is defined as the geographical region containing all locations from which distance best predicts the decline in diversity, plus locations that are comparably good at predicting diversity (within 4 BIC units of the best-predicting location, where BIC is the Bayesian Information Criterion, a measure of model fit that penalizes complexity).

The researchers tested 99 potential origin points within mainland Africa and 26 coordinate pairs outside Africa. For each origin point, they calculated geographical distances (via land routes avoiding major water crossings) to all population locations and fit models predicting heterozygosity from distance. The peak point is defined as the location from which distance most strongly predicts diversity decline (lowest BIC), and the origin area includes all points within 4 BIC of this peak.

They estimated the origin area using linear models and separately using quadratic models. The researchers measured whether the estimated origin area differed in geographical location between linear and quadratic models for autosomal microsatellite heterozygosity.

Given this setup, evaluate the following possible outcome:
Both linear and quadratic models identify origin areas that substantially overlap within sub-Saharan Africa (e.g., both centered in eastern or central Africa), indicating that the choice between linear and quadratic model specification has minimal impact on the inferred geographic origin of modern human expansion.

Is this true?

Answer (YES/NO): NO